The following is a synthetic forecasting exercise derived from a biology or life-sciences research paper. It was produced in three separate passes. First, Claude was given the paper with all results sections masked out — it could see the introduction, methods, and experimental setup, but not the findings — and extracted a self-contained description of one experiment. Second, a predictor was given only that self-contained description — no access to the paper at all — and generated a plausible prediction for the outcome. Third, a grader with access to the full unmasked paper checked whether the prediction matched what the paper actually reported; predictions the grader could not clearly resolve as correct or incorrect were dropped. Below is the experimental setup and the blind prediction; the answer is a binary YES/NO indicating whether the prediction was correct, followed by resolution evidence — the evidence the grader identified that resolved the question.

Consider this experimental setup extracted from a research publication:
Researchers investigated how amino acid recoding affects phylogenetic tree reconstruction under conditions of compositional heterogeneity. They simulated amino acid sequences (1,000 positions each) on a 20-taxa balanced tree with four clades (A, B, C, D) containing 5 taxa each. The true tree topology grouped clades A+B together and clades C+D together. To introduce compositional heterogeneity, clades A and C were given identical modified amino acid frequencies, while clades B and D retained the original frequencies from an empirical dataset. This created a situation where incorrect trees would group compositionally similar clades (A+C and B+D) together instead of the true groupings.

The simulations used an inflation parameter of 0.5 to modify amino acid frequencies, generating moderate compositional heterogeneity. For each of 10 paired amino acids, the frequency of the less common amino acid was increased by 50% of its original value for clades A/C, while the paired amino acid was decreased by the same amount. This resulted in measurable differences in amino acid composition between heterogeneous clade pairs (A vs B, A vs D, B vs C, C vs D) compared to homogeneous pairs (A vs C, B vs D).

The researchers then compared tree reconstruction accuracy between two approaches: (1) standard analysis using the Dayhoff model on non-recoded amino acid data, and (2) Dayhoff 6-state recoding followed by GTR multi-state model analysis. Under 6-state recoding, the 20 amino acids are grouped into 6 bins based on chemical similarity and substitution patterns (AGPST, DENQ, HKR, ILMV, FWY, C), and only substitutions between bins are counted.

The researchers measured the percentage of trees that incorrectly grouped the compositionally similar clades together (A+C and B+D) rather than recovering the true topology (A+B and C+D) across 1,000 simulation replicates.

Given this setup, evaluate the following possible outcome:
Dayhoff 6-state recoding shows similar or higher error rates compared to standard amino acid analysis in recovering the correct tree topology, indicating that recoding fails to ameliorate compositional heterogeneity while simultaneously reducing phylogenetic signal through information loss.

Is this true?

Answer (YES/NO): YES